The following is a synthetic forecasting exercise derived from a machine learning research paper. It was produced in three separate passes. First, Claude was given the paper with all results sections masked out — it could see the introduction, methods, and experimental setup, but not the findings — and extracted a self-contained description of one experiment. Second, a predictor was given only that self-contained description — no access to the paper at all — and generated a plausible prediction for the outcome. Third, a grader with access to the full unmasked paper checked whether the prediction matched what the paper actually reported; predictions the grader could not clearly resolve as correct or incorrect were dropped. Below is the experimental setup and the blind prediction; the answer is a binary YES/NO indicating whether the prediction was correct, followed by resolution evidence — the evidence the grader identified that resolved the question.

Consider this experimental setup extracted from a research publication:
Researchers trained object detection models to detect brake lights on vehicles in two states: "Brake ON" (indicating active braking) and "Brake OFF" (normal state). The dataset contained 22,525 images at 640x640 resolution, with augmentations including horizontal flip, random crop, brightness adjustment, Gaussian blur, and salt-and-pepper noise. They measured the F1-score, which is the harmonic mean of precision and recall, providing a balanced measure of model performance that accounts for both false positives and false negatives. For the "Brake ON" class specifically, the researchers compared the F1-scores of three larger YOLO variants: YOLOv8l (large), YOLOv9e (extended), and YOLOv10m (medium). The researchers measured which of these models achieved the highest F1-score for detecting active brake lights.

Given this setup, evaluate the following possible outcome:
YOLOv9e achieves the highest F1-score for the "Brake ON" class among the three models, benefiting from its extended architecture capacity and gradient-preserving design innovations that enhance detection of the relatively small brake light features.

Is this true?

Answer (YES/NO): YES